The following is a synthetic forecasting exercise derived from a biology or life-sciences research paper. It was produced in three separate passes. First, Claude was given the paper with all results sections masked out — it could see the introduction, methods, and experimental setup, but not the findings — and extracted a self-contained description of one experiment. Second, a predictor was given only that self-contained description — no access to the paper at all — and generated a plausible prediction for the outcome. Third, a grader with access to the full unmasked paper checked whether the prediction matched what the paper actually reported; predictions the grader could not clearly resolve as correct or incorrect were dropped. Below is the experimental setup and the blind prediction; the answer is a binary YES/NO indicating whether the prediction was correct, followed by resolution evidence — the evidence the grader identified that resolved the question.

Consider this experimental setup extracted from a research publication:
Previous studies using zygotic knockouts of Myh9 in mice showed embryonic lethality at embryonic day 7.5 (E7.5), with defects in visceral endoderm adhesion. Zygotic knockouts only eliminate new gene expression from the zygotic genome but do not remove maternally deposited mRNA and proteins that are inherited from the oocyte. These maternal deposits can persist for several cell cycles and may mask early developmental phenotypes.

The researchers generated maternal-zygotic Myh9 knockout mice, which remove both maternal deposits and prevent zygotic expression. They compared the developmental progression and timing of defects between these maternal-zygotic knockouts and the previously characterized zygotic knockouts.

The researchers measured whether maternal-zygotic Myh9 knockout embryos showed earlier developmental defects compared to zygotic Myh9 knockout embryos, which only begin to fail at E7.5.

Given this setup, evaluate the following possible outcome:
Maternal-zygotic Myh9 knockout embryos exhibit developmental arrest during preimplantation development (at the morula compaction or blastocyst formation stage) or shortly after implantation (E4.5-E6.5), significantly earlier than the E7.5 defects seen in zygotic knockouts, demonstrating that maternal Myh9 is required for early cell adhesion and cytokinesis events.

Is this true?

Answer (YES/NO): NO